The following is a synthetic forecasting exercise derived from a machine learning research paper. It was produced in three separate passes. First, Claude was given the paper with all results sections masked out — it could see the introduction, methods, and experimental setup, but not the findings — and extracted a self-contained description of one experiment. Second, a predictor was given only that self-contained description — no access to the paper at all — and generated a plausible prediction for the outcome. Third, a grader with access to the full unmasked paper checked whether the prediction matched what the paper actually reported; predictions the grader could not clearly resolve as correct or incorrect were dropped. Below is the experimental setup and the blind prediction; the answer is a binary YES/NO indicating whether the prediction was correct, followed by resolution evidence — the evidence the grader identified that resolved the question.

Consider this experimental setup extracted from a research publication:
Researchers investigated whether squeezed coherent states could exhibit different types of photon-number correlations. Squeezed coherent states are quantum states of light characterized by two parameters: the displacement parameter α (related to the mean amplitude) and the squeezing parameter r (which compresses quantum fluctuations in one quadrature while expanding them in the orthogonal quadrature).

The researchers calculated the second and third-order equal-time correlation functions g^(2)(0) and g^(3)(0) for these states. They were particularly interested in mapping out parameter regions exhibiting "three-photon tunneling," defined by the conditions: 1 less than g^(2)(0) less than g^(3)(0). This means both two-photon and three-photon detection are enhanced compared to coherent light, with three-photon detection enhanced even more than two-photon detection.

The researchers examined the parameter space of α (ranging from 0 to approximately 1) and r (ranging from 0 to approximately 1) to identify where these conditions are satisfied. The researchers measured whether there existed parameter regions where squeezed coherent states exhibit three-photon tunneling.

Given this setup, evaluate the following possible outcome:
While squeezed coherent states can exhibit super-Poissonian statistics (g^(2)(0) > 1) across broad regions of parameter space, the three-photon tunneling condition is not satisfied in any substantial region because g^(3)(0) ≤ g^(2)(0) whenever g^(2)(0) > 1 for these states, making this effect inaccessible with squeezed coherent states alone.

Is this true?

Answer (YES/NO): NO